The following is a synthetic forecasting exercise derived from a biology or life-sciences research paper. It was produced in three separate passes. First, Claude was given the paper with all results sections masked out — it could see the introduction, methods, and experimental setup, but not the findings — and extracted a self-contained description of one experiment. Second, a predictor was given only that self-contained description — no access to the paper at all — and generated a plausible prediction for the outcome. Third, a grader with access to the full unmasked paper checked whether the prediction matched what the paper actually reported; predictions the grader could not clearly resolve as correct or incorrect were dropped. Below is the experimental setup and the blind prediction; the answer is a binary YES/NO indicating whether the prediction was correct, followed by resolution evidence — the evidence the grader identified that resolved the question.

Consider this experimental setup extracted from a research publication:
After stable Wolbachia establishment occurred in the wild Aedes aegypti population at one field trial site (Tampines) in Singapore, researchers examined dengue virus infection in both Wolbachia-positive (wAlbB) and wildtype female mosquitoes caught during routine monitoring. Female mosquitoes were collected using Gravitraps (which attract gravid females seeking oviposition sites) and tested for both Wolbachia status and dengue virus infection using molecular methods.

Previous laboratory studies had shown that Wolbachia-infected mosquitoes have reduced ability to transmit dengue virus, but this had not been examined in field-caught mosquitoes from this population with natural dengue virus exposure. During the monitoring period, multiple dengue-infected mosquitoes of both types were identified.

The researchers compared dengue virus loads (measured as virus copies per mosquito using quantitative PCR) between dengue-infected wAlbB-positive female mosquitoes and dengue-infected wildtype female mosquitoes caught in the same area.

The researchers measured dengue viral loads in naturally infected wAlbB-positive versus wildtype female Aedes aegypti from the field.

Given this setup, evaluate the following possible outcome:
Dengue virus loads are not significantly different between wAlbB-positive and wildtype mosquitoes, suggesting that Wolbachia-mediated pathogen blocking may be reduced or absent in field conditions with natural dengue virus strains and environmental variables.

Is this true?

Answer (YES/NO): NO